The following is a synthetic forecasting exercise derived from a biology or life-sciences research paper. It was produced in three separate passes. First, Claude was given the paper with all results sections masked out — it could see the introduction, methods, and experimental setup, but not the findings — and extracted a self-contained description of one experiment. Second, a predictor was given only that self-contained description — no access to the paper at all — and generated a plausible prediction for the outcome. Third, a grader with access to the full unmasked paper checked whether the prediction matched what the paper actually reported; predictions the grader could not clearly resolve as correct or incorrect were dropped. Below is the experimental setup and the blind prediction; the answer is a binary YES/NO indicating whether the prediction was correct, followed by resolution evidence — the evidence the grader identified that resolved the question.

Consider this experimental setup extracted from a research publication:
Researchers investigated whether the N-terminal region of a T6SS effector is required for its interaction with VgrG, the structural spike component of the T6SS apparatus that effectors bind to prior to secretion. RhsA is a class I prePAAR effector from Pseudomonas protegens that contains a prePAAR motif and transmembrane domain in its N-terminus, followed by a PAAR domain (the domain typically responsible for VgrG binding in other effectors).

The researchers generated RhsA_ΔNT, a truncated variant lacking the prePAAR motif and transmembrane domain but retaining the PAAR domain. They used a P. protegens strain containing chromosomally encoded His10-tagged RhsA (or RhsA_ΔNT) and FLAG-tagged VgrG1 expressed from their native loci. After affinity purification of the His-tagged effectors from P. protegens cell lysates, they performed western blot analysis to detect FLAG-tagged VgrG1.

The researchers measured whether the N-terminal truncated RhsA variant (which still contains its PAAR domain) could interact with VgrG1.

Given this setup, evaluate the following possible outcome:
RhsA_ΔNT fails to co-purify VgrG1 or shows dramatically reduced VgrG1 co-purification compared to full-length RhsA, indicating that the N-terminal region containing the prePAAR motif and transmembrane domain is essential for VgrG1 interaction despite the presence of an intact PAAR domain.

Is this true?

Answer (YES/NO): YES